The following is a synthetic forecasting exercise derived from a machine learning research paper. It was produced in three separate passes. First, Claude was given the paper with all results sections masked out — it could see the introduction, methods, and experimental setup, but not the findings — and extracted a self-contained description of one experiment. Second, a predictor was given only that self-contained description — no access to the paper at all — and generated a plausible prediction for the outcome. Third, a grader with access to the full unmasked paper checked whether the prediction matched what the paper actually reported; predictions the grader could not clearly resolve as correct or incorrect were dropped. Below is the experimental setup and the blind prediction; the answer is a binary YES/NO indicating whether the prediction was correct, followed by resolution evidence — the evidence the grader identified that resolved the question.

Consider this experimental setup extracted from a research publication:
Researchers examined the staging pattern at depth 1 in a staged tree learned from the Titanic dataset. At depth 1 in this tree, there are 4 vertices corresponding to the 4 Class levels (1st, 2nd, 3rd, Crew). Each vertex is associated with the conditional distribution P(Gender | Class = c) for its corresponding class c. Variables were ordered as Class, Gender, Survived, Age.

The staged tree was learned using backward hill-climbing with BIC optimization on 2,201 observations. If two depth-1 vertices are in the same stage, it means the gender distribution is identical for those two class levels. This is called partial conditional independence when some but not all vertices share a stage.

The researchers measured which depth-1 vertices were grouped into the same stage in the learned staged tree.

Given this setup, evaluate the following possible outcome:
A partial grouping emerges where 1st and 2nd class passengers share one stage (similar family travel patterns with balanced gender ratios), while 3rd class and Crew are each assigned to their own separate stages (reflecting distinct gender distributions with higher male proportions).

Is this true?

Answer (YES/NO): YES